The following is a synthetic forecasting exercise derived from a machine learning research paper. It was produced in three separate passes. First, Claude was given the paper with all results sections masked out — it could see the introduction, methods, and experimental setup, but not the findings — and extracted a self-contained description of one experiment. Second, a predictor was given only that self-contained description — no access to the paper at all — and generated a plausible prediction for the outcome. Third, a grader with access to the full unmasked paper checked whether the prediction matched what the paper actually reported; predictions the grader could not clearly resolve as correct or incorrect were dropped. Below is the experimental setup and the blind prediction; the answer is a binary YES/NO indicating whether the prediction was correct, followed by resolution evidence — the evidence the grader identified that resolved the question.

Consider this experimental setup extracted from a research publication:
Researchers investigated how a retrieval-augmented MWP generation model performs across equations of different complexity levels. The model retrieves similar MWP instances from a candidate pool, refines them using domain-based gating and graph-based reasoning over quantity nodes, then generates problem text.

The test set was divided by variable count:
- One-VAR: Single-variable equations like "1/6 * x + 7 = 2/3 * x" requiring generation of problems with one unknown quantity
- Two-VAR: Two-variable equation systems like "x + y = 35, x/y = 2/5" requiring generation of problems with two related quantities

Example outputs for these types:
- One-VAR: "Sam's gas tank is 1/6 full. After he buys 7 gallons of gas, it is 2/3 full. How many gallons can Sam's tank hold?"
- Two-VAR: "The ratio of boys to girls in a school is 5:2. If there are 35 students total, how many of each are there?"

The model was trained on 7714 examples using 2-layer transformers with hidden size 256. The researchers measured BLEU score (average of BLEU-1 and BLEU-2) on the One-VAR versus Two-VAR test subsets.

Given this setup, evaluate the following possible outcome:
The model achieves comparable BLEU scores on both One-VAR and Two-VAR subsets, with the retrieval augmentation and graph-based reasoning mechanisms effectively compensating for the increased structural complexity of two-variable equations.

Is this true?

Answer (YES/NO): NO